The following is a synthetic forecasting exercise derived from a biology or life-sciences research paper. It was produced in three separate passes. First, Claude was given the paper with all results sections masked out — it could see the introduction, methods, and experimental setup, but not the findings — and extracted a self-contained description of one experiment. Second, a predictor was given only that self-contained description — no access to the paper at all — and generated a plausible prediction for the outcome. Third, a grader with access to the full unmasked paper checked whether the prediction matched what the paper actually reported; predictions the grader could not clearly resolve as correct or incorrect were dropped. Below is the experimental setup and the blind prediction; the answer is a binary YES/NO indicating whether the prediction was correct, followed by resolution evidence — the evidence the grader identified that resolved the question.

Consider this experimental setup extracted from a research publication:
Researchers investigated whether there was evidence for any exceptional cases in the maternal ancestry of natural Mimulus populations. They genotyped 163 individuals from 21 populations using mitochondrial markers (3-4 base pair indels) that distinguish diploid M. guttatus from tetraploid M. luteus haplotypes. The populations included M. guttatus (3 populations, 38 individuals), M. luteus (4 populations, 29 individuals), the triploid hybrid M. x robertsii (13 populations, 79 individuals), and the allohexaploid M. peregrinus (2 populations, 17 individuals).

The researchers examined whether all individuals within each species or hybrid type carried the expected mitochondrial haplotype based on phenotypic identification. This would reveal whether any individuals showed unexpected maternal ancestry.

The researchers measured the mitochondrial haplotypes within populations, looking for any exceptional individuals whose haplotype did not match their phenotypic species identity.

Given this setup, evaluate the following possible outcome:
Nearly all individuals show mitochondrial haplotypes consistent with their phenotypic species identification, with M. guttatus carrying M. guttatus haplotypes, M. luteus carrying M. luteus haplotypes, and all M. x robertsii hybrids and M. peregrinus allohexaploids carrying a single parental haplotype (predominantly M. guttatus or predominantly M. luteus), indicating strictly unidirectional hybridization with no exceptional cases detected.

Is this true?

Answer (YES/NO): NO